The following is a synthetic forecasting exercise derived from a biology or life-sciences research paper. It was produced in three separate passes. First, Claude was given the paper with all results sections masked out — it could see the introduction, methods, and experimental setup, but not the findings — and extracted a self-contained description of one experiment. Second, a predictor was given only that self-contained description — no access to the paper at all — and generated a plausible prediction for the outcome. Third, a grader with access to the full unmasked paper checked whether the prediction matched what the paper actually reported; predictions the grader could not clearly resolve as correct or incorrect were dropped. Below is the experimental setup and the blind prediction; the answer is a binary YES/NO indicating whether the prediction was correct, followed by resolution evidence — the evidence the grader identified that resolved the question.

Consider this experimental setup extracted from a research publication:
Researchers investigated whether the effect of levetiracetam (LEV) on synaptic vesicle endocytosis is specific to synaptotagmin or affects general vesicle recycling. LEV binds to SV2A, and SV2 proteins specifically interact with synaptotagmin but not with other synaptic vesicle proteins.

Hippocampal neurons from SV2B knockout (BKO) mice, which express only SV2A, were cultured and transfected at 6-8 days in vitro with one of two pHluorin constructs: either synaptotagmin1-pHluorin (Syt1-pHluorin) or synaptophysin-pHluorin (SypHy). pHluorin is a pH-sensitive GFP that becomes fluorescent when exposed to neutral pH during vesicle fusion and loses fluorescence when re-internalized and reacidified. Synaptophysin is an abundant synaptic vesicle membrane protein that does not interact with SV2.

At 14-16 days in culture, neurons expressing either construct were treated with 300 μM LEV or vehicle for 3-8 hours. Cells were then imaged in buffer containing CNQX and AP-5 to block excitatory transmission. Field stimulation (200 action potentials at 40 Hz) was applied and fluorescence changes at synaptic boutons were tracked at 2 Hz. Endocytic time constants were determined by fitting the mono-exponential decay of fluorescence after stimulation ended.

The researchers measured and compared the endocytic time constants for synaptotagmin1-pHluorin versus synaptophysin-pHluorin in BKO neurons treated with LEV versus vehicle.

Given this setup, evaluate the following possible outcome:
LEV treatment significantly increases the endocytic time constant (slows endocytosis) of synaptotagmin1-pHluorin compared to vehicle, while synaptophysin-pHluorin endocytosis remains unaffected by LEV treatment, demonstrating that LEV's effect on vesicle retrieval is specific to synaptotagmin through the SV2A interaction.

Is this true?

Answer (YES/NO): YES